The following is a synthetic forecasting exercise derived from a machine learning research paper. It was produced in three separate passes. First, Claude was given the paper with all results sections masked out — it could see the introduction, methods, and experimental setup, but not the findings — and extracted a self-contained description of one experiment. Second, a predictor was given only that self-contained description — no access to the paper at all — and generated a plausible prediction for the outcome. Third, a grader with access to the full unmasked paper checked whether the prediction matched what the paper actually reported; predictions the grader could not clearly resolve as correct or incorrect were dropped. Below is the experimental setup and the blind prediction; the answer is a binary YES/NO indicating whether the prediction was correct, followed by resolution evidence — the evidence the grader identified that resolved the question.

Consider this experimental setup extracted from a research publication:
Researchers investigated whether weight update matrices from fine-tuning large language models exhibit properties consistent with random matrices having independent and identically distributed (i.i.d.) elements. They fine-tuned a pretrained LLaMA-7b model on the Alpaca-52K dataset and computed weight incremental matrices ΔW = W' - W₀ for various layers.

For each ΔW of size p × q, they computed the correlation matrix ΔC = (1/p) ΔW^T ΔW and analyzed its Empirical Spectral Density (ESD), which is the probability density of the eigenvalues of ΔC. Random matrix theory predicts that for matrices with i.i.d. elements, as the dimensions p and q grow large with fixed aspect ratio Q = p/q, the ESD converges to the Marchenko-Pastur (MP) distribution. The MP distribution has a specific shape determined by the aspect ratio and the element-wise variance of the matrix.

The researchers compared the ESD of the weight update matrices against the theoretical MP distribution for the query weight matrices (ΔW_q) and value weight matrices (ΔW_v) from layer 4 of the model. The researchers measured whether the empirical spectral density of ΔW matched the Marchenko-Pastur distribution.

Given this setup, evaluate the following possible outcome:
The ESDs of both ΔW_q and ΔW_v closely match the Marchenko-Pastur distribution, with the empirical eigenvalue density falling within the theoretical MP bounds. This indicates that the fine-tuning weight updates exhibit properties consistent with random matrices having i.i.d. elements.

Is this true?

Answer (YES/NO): YES